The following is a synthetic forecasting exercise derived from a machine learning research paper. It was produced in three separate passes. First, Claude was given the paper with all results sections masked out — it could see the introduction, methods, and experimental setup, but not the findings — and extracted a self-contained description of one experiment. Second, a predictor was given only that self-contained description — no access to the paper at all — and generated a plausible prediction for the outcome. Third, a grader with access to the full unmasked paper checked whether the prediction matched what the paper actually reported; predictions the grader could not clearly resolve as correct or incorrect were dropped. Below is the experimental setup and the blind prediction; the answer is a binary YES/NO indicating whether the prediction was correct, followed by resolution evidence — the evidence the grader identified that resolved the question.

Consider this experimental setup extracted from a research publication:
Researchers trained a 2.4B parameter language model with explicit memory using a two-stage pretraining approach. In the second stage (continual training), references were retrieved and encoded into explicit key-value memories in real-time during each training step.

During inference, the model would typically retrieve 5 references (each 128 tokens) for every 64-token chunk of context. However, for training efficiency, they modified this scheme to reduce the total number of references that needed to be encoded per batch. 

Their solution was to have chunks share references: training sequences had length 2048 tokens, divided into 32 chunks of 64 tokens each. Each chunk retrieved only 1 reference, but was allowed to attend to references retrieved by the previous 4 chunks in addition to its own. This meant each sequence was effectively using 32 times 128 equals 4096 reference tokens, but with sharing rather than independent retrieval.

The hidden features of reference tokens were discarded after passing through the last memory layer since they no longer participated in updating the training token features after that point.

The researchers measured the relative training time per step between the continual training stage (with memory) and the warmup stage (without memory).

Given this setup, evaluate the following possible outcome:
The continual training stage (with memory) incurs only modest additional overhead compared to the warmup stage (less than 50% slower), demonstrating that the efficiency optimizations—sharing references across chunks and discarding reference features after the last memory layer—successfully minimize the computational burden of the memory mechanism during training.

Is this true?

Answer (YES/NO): NO